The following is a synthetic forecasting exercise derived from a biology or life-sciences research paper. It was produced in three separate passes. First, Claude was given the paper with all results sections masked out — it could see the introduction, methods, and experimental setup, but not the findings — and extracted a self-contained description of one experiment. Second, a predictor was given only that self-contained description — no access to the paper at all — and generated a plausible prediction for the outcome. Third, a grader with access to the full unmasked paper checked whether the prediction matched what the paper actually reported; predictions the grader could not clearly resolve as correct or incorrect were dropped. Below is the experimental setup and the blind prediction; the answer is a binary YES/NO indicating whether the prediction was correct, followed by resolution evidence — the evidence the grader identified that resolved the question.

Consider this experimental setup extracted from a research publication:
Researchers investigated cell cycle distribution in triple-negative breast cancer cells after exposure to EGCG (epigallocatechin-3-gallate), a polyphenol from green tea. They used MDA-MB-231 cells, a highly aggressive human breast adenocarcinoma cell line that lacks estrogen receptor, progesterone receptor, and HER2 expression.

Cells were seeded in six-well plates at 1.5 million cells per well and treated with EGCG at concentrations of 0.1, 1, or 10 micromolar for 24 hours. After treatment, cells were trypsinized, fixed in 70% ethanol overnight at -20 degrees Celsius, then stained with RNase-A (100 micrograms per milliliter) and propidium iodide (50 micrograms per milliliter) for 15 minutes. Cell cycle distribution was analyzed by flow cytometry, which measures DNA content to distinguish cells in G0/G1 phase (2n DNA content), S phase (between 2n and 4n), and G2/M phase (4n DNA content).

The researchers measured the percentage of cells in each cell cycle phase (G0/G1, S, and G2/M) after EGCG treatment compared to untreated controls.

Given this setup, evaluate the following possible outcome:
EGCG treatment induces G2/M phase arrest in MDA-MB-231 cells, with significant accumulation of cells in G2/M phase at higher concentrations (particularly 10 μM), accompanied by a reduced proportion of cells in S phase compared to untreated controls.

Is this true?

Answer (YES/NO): NO